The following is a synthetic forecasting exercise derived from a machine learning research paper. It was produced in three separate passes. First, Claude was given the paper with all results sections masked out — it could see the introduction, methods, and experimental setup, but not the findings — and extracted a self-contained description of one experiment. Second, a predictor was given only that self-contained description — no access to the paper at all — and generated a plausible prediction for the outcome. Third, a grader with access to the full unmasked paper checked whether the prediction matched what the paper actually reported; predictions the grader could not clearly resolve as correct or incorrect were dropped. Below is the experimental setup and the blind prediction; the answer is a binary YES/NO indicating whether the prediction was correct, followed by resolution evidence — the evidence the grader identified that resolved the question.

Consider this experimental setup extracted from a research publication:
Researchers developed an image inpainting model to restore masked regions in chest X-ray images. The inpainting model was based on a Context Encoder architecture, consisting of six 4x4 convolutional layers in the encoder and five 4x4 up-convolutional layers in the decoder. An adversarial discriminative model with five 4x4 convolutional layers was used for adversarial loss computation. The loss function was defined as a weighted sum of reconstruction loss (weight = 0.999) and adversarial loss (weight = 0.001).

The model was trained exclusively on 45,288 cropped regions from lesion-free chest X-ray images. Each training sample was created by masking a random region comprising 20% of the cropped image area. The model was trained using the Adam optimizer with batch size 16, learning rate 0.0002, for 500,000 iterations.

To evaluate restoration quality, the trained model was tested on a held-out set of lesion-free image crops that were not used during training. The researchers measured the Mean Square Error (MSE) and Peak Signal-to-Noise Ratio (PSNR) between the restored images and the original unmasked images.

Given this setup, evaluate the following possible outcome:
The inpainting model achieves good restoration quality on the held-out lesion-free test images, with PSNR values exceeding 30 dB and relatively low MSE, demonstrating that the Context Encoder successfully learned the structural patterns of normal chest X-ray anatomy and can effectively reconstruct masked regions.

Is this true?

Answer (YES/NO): NO